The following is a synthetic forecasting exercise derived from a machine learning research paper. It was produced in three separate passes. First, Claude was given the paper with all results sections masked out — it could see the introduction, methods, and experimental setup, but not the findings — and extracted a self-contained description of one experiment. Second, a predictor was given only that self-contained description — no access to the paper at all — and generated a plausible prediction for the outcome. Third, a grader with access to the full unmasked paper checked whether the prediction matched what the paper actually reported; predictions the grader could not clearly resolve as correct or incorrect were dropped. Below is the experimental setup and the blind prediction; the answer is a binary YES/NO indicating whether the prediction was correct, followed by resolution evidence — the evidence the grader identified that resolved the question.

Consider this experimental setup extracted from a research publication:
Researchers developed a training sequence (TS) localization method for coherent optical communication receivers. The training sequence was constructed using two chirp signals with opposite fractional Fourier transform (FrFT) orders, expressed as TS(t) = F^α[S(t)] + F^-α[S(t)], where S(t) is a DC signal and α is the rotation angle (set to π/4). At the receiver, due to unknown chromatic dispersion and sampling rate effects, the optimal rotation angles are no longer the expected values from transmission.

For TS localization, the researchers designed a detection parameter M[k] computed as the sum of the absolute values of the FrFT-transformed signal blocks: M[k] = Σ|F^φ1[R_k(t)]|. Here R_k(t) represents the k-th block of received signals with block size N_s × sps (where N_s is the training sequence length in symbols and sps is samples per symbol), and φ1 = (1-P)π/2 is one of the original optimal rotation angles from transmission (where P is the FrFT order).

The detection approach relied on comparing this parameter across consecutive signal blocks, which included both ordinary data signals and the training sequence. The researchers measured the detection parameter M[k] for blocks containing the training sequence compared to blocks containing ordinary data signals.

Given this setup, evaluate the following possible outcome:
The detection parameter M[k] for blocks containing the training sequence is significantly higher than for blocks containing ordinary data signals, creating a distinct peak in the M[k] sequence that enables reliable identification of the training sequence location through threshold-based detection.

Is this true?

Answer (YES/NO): NO